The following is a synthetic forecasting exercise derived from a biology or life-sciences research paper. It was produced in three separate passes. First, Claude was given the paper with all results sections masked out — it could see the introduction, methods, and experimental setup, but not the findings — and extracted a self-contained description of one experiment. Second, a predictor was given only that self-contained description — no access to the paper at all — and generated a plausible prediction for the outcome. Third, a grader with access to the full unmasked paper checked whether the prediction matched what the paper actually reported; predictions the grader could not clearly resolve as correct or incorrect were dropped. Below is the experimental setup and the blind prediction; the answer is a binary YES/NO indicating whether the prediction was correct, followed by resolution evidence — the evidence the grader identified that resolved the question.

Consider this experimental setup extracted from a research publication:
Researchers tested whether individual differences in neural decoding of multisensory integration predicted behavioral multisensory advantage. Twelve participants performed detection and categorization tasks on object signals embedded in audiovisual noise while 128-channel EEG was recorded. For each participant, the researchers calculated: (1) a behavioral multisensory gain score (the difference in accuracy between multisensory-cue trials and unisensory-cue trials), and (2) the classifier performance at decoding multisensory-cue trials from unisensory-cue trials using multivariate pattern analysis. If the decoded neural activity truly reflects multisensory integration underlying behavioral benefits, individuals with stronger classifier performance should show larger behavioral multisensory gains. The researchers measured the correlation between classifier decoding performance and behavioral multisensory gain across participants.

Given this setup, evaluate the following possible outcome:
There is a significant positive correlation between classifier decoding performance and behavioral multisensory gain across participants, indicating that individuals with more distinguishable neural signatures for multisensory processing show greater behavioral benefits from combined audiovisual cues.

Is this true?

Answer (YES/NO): YES